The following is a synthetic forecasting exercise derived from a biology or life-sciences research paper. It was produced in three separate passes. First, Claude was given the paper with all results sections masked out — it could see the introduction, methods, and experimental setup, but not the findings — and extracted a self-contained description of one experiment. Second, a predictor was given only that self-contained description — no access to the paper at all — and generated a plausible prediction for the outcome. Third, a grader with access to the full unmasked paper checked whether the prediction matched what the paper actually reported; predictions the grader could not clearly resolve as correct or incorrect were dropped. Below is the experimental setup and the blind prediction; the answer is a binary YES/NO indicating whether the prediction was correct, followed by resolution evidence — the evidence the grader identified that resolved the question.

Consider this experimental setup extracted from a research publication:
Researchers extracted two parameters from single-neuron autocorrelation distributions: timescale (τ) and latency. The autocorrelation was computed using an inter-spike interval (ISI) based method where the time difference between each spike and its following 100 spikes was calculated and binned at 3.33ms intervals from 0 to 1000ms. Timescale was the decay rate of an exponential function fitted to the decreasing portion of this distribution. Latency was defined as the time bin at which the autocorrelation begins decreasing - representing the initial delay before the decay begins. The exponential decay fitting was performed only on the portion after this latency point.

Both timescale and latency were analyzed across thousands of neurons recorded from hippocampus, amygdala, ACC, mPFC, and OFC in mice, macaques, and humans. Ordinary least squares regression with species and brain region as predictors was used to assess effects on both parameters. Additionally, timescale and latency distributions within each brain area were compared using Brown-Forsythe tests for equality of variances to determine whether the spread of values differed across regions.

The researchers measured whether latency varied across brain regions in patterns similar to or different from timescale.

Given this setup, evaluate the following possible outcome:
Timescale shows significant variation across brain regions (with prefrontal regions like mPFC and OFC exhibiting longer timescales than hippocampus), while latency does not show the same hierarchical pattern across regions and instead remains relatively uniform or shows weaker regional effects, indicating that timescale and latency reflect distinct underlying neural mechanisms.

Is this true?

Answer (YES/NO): NO